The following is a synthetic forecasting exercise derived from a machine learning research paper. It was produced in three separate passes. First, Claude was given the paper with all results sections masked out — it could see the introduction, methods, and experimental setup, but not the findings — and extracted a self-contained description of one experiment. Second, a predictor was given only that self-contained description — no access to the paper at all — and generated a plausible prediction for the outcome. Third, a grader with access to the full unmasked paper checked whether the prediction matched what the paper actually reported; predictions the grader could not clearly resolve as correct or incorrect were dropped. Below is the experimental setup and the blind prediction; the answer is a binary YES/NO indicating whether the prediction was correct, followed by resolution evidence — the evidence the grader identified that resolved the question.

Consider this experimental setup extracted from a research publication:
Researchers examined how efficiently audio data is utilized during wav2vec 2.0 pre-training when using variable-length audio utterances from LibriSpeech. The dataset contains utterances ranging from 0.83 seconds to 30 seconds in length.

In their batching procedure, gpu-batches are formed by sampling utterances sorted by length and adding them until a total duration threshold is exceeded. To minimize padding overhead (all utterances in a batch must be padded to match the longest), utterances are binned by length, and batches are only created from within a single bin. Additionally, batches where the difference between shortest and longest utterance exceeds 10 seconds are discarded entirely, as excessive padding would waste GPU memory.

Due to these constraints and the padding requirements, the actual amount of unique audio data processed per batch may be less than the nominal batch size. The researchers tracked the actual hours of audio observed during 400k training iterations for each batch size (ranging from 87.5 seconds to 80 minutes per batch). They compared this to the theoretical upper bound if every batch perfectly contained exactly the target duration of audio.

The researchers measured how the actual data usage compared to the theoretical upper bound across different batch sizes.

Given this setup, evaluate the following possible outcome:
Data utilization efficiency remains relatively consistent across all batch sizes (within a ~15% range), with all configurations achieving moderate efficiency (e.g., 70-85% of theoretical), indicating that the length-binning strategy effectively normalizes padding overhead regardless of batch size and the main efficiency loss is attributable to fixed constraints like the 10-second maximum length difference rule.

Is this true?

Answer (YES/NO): NO